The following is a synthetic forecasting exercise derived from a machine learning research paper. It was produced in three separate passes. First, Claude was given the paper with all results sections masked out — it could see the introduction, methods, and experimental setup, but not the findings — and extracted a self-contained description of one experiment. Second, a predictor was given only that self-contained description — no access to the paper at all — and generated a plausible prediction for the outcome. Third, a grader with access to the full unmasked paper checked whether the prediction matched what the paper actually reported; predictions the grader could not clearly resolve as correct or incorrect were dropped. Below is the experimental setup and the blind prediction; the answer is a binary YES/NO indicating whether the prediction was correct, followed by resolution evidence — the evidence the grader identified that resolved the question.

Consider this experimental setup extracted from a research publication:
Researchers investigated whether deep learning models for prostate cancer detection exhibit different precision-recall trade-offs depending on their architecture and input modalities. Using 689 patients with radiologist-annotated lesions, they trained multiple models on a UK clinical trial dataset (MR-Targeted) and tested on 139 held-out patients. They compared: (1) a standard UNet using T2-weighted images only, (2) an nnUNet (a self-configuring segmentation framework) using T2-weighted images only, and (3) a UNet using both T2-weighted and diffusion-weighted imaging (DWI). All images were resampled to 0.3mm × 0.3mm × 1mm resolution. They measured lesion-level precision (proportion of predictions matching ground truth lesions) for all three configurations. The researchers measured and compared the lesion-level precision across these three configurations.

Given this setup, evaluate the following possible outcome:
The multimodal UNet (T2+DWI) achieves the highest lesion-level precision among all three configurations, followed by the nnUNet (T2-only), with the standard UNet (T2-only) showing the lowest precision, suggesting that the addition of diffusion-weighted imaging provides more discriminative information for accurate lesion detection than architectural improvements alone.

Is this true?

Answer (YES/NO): NO